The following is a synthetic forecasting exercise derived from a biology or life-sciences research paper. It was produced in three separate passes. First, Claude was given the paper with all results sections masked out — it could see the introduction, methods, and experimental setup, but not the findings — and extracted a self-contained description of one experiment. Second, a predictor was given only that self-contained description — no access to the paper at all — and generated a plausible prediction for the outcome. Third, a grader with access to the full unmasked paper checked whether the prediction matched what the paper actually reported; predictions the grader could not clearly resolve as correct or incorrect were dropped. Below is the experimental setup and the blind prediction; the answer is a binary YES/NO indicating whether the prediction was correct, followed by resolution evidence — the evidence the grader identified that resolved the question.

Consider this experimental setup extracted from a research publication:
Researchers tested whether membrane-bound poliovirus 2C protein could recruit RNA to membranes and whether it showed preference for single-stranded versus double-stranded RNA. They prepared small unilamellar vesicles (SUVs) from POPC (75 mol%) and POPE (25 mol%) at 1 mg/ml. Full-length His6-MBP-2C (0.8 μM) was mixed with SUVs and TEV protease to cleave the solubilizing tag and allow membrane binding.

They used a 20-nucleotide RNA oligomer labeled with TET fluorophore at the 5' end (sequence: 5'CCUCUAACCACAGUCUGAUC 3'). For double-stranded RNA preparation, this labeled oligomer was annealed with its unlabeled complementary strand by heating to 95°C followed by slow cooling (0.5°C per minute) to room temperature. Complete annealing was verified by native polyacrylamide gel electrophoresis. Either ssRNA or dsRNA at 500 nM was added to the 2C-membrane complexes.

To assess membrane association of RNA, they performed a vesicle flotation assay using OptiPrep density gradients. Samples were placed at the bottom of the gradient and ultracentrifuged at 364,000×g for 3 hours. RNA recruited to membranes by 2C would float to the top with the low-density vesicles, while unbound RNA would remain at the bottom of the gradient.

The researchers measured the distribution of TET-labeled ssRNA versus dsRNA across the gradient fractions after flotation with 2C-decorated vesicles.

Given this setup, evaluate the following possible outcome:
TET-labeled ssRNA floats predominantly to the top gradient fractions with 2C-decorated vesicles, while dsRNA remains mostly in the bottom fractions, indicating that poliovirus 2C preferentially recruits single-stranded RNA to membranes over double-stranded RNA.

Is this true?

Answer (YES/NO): NO